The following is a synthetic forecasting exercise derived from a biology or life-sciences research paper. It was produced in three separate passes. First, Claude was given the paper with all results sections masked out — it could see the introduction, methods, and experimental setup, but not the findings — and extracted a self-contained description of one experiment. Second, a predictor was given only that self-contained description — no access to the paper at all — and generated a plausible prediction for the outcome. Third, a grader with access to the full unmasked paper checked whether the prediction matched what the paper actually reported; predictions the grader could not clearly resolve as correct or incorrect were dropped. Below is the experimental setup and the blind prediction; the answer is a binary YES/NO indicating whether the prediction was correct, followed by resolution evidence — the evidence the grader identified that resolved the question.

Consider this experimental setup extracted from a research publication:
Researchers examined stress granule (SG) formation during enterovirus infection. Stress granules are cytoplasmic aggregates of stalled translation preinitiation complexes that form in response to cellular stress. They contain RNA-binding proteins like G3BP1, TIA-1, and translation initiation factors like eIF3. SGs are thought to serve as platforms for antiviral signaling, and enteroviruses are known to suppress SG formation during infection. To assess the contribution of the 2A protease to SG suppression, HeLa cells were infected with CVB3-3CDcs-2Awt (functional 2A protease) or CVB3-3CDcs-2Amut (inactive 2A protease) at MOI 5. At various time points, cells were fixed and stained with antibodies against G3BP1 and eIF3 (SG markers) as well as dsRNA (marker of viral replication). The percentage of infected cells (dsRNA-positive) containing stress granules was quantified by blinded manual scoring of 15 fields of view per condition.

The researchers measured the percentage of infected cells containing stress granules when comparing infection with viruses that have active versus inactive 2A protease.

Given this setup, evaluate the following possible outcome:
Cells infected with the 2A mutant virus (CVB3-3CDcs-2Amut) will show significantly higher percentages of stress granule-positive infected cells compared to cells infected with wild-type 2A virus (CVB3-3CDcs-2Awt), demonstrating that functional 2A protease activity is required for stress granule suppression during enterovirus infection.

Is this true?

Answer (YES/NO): YES